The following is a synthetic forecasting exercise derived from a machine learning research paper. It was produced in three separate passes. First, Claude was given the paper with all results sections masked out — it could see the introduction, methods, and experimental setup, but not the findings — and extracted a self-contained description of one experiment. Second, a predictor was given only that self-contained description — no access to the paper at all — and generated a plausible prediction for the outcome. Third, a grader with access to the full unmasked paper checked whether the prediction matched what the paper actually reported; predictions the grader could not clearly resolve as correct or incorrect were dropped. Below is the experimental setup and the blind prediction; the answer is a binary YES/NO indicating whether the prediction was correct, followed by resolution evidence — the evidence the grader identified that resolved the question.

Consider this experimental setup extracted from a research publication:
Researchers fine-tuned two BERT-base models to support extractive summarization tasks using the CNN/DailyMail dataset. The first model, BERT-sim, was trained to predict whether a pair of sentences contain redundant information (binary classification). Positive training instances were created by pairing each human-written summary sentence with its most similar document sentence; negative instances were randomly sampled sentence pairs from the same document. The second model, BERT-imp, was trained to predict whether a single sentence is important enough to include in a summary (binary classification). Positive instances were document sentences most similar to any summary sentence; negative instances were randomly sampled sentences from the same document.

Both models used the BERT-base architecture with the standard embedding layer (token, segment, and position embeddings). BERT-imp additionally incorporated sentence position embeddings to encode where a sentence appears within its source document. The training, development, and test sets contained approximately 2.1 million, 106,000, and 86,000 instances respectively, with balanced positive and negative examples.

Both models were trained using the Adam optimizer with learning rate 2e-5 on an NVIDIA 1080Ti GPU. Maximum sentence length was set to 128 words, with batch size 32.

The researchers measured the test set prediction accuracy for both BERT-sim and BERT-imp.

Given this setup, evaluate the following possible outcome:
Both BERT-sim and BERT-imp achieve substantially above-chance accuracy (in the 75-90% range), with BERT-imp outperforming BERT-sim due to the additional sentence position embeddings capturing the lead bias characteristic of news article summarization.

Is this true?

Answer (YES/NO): NO